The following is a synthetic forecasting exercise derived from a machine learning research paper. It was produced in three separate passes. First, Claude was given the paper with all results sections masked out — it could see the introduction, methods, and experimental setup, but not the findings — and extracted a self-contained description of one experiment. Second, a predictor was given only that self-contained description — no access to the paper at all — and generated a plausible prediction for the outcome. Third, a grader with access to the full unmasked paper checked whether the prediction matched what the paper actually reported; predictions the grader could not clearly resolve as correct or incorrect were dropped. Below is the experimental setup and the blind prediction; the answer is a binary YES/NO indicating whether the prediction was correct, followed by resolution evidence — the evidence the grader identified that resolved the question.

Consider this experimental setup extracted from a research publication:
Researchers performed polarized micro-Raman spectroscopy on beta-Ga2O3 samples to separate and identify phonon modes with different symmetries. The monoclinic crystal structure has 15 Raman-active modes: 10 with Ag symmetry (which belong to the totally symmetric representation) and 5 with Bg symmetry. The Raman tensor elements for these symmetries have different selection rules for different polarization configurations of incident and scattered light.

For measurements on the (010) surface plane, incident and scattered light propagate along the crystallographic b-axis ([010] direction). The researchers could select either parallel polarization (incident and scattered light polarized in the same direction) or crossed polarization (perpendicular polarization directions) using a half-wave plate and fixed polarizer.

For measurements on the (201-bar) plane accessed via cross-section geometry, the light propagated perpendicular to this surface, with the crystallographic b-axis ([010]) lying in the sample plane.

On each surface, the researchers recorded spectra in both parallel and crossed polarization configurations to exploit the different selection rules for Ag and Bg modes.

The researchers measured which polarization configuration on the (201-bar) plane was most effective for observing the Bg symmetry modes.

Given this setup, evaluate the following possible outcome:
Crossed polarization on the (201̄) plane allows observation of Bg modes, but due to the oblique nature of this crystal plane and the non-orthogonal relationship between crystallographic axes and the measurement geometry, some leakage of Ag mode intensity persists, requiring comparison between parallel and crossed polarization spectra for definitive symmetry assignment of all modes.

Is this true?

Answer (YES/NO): NO